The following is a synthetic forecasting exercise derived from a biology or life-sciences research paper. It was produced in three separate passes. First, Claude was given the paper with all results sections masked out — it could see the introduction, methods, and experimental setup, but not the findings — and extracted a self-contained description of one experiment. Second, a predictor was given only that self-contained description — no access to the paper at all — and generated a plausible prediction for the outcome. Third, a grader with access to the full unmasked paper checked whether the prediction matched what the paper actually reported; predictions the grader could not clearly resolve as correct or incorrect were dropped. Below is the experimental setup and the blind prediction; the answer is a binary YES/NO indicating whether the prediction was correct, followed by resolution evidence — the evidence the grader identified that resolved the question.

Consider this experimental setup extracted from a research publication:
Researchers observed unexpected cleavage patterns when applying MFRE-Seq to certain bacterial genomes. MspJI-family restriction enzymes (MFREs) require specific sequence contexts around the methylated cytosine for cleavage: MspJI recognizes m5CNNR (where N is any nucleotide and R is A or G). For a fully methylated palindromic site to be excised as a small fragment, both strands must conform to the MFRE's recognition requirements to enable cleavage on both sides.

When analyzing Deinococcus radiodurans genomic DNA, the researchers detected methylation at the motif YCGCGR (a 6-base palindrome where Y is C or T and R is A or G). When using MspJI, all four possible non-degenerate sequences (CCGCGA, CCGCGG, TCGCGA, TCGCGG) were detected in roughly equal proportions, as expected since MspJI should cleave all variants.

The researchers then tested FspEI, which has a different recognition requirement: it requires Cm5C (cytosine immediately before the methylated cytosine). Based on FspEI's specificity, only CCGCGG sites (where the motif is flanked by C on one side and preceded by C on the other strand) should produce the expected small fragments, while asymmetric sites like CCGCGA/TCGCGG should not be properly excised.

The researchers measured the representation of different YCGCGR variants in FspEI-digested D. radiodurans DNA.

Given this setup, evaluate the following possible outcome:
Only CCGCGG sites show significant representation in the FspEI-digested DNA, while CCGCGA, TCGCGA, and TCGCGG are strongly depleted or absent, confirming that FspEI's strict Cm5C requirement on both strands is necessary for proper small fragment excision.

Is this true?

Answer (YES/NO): NO